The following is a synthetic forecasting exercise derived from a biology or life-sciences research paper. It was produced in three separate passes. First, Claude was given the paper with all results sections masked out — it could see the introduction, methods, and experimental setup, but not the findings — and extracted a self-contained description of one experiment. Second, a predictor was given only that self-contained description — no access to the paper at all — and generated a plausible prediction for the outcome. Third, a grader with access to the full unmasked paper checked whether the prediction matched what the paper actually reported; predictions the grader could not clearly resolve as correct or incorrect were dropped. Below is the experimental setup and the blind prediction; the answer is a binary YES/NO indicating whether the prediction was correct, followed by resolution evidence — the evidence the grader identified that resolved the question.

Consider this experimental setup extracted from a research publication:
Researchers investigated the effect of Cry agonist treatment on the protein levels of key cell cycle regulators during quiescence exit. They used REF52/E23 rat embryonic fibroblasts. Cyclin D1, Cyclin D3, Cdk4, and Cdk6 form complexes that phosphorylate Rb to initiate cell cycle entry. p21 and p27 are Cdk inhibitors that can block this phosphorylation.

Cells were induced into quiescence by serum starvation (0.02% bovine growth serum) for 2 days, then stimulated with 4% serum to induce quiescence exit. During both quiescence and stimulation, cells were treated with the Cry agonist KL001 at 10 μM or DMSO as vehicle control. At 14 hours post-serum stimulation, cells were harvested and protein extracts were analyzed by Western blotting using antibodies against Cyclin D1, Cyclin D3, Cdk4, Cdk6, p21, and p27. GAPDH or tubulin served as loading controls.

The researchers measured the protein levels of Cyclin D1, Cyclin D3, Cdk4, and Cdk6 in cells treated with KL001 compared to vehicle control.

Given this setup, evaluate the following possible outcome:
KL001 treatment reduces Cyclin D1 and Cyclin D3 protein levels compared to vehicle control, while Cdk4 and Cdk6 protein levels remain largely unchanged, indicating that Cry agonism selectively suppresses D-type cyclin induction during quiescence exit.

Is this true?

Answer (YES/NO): NO